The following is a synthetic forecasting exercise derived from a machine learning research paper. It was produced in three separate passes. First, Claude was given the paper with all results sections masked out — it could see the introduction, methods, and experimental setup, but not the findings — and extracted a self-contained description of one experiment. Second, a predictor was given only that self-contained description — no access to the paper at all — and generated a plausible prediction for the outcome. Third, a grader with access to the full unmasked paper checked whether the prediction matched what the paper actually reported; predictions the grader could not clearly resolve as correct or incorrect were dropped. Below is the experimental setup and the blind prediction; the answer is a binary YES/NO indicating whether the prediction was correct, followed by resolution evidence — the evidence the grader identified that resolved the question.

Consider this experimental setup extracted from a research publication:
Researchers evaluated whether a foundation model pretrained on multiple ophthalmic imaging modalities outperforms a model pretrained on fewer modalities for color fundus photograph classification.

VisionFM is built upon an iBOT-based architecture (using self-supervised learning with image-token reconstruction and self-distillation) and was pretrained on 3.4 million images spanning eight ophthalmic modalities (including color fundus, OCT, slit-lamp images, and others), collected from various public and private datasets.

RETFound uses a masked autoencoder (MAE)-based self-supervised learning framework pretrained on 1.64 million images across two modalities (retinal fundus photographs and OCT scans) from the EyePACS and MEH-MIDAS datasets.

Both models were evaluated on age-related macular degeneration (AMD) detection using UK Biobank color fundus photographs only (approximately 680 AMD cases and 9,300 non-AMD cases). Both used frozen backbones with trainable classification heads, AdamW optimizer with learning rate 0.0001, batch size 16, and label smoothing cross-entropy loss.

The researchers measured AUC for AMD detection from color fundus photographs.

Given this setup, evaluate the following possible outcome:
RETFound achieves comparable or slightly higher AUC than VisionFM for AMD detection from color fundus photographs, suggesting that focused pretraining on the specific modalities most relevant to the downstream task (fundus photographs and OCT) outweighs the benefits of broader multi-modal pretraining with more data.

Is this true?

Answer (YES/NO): YES